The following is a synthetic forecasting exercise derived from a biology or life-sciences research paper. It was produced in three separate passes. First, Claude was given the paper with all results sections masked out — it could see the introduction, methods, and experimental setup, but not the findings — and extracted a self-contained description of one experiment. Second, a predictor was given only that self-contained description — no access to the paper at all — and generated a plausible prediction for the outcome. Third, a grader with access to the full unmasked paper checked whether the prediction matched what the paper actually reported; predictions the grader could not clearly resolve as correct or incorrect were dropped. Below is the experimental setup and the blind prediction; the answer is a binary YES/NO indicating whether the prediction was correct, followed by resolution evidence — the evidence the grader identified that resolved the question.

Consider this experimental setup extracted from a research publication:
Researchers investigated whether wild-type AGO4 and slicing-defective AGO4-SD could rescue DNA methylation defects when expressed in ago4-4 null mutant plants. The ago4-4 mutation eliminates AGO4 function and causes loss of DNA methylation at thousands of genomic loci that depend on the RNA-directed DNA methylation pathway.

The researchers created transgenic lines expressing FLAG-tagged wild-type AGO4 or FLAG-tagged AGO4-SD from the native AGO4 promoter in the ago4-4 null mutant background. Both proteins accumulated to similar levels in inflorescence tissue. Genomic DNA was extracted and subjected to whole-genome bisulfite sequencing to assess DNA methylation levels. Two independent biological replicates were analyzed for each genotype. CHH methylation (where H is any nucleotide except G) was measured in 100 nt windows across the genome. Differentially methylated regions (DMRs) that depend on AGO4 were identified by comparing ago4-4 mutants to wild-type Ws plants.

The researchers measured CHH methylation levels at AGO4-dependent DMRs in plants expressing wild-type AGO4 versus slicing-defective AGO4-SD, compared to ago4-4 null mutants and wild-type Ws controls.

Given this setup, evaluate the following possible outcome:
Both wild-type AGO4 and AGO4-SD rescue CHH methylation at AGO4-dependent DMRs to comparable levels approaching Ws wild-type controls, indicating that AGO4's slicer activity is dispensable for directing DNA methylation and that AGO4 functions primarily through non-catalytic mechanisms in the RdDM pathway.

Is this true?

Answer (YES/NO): NO